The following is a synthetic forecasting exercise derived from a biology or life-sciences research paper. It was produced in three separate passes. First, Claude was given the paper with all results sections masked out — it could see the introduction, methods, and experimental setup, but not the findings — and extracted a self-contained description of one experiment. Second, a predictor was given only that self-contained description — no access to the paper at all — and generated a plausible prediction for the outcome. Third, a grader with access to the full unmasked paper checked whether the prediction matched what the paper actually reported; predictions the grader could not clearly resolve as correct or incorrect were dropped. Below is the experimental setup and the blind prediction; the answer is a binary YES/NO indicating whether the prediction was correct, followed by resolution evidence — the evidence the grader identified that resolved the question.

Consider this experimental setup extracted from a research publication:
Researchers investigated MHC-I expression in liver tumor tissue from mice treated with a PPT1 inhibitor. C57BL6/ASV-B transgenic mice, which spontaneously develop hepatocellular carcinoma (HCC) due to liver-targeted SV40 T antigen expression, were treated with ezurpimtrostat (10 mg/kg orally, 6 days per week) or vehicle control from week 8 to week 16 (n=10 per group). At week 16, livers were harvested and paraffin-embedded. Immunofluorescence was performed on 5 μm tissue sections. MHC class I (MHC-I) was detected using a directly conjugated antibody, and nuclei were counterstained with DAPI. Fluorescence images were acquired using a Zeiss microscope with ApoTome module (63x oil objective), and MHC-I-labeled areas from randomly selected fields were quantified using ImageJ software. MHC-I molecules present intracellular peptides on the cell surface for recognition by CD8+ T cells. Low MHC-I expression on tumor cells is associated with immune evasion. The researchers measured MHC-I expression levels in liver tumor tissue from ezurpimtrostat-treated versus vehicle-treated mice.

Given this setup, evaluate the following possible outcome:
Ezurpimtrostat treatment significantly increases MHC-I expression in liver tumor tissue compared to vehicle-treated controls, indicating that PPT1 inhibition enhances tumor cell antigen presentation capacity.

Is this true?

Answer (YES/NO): YES